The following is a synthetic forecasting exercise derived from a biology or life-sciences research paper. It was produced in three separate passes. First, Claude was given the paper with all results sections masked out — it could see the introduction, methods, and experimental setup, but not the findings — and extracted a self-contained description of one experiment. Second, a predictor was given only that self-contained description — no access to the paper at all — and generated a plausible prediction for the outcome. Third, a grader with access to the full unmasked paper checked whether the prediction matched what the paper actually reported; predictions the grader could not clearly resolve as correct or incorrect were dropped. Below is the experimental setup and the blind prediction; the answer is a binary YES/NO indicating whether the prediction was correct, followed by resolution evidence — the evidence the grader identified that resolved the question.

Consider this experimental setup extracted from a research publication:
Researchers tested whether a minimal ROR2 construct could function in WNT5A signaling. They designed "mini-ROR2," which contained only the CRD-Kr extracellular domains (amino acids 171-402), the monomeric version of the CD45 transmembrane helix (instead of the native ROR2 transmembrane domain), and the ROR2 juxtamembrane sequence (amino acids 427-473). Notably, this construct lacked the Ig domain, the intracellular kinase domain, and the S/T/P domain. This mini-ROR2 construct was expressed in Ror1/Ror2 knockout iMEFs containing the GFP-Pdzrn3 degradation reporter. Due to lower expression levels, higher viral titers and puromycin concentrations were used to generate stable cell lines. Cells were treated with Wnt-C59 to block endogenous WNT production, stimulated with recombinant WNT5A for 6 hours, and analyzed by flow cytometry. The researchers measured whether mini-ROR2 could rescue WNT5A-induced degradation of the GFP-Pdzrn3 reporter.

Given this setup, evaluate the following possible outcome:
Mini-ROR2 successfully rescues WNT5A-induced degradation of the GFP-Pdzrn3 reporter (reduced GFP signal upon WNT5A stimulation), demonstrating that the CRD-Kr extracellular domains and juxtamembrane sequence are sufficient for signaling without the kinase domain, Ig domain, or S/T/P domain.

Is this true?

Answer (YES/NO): YES